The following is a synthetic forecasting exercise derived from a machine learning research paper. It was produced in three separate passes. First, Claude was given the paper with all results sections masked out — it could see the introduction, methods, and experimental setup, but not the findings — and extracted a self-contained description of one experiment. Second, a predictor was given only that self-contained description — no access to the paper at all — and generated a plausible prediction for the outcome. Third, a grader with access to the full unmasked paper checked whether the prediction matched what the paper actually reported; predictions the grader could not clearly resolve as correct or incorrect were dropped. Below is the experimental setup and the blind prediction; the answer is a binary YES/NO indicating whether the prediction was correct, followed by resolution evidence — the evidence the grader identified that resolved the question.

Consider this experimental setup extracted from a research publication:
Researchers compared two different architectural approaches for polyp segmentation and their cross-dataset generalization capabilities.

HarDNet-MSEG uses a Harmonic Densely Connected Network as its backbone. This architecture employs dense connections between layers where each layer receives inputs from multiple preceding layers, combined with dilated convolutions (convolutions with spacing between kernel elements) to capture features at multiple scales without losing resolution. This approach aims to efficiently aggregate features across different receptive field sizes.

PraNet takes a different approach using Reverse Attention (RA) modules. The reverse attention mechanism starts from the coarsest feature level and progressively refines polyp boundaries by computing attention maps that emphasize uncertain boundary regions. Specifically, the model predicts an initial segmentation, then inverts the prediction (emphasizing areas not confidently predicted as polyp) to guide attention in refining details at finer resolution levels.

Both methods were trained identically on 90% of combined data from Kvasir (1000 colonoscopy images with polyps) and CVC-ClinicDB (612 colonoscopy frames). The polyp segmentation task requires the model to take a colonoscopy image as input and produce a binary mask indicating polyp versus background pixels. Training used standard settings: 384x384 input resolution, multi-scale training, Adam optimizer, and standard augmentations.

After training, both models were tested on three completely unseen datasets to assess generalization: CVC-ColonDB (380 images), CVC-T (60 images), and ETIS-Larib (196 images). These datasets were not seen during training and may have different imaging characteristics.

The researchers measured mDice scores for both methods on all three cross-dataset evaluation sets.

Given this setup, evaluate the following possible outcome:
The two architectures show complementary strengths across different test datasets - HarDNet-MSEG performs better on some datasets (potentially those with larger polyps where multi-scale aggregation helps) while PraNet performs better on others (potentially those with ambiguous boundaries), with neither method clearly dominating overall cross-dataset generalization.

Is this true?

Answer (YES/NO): NO